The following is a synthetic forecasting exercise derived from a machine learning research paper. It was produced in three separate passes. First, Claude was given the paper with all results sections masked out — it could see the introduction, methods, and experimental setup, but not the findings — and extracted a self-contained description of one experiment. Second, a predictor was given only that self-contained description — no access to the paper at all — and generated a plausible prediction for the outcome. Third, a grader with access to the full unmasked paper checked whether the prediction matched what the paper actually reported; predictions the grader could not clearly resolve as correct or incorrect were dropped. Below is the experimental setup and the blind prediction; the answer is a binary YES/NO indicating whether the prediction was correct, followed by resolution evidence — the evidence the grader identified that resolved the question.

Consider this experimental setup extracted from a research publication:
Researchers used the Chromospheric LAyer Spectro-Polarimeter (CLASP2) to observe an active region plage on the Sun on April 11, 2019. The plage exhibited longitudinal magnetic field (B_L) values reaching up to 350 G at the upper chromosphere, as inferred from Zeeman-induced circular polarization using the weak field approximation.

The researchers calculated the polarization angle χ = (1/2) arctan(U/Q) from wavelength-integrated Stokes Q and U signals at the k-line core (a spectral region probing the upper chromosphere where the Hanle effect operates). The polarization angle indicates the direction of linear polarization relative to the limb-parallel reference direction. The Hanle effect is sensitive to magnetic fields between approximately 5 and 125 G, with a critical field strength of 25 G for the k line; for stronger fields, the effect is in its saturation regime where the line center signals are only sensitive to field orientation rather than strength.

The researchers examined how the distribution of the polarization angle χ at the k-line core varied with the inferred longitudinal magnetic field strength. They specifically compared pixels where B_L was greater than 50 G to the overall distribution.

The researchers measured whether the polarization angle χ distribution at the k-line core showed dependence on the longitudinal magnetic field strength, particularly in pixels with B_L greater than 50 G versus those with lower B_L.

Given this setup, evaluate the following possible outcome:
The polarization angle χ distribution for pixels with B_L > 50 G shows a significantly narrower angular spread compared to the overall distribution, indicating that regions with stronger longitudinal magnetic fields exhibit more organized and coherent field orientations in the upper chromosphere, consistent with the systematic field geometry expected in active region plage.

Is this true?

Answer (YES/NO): NO